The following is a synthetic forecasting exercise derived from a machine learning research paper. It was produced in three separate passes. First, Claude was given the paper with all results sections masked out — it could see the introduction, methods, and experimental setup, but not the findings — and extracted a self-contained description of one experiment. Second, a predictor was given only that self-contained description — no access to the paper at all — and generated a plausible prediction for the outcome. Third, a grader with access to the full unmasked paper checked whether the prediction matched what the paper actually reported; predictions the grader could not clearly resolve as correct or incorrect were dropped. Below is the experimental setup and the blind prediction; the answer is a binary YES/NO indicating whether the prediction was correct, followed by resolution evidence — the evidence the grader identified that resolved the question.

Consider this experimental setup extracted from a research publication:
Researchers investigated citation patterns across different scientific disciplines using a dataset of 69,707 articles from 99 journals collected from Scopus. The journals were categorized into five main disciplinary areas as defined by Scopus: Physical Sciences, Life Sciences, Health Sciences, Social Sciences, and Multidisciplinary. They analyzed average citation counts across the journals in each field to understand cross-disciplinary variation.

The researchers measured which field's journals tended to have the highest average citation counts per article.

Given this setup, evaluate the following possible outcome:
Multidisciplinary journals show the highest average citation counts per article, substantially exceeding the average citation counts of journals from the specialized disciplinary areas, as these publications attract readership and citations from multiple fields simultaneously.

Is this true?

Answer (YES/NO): NO